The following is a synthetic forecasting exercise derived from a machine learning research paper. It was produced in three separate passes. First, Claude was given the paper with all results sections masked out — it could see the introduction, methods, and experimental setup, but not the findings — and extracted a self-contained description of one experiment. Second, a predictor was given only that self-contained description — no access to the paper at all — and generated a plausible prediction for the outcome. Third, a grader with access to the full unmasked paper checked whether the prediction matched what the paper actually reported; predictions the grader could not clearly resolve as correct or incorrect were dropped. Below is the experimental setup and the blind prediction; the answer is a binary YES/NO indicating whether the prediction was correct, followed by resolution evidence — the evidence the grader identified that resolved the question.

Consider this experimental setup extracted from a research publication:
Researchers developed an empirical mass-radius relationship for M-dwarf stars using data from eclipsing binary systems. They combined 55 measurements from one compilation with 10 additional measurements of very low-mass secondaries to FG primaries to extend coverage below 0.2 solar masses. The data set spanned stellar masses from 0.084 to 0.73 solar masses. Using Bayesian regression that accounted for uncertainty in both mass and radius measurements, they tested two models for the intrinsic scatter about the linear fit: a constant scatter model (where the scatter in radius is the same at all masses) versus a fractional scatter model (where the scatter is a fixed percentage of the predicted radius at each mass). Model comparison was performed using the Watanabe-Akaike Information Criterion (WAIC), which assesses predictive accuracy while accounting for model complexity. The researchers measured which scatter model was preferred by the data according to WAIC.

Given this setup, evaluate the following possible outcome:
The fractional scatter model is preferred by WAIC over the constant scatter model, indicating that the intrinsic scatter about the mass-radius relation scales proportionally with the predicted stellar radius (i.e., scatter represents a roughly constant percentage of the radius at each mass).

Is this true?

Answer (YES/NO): YES